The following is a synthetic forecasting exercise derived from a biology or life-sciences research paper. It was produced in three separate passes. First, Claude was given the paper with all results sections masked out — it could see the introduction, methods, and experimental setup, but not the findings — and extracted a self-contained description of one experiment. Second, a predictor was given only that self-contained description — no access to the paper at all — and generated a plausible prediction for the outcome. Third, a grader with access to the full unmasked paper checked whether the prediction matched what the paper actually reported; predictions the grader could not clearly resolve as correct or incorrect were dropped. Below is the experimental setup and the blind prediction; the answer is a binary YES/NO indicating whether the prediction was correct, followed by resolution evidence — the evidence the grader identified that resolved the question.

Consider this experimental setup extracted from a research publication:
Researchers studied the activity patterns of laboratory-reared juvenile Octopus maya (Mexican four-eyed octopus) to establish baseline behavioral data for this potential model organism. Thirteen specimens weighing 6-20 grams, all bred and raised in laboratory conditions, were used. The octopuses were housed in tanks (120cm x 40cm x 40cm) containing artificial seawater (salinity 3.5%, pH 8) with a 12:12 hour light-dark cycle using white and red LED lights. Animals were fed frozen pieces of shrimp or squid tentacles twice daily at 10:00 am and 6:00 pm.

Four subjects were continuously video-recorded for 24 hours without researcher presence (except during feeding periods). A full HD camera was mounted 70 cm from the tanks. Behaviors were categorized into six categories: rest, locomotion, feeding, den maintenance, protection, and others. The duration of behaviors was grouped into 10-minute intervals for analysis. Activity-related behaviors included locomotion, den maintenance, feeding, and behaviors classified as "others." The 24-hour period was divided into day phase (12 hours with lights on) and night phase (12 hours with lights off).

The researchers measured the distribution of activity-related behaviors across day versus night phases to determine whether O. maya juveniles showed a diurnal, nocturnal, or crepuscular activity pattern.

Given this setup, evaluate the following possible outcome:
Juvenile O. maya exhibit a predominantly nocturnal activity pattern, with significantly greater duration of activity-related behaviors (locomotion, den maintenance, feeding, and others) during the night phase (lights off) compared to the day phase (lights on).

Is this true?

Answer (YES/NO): NO